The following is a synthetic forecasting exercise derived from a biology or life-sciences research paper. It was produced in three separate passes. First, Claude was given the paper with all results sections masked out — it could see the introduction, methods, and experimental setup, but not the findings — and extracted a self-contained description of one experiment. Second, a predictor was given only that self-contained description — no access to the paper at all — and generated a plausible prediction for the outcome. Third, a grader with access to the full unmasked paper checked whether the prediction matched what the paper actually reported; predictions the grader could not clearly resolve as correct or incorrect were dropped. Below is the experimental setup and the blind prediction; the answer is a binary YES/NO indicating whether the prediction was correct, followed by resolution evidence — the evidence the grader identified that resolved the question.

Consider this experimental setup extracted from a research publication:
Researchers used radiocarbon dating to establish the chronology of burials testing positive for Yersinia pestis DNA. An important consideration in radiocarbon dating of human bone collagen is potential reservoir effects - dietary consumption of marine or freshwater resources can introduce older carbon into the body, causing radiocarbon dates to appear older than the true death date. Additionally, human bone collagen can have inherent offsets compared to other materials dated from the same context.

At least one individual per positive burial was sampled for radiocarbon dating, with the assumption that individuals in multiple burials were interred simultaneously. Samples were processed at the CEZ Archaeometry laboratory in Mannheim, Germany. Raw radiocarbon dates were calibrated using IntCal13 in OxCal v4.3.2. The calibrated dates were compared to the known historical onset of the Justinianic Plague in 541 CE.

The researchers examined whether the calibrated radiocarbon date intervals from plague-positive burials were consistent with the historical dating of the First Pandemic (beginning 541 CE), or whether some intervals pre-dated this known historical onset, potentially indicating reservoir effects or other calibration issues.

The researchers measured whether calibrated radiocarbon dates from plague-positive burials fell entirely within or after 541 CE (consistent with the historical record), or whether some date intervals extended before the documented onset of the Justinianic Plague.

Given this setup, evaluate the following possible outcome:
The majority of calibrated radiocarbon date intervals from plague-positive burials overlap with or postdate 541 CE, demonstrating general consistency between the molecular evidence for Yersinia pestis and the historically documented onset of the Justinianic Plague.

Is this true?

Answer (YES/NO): YES